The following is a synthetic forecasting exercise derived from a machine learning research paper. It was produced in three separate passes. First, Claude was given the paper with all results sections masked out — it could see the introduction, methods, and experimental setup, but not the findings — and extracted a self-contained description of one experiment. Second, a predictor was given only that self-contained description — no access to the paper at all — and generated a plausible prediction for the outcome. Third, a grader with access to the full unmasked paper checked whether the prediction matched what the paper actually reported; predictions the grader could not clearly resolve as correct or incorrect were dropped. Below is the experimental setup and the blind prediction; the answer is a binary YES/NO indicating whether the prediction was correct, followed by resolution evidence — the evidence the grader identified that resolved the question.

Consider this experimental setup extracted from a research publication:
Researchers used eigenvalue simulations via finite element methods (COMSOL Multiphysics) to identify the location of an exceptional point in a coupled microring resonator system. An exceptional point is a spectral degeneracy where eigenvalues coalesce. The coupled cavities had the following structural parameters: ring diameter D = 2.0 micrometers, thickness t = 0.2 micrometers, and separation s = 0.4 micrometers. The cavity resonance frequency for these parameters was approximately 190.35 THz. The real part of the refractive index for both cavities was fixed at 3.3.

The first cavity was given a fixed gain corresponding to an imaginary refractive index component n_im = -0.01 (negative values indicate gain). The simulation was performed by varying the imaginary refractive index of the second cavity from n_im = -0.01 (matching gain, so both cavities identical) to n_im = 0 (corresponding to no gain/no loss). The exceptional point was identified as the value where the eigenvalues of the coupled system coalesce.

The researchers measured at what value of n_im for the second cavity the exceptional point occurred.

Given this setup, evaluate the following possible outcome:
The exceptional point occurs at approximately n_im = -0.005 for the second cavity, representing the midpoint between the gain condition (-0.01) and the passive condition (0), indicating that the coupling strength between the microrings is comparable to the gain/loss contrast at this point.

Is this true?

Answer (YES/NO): NO